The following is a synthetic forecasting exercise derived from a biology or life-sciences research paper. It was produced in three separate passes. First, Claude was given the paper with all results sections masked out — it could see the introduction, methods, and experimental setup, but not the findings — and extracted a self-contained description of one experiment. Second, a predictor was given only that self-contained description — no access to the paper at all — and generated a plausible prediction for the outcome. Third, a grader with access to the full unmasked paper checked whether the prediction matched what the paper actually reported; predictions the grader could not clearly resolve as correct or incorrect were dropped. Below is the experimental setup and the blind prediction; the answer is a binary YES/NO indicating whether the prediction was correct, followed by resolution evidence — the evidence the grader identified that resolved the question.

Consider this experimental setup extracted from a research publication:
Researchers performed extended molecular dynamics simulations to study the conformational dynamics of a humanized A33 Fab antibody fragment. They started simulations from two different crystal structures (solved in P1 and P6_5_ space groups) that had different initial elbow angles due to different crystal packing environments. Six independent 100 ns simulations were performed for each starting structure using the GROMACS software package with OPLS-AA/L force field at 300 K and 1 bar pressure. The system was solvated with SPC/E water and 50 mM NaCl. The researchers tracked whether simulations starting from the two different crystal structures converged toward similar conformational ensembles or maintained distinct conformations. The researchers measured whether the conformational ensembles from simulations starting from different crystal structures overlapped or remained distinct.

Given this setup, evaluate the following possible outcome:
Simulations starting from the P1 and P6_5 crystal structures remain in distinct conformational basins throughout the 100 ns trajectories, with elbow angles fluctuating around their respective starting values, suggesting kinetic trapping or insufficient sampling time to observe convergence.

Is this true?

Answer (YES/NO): NO